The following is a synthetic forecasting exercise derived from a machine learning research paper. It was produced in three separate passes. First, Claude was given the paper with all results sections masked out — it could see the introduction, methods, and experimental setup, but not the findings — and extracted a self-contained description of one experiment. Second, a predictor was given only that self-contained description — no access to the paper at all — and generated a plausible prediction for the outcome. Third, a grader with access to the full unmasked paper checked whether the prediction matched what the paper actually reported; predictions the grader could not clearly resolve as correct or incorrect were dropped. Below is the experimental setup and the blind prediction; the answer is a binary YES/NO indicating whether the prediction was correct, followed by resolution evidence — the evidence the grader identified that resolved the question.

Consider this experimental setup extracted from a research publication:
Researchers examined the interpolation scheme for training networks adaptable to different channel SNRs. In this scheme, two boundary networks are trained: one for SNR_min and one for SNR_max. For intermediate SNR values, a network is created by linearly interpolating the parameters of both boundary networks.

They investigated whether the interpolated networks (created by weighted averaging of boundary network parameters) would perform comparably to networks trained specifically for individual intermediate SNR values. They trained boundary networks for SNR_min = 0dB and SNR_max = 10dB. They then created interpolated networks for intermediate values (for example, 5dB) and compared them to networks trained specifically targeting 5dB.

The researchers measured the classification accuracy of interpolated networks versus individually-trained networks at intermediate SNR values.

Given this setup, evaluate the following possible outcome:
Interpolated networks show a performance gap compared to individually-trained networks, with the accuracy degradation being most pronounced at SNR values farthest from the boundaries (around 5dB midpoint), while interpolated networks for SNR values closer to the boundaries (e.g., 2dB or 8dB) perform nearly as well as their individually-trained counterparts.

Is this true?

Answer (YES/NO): NO